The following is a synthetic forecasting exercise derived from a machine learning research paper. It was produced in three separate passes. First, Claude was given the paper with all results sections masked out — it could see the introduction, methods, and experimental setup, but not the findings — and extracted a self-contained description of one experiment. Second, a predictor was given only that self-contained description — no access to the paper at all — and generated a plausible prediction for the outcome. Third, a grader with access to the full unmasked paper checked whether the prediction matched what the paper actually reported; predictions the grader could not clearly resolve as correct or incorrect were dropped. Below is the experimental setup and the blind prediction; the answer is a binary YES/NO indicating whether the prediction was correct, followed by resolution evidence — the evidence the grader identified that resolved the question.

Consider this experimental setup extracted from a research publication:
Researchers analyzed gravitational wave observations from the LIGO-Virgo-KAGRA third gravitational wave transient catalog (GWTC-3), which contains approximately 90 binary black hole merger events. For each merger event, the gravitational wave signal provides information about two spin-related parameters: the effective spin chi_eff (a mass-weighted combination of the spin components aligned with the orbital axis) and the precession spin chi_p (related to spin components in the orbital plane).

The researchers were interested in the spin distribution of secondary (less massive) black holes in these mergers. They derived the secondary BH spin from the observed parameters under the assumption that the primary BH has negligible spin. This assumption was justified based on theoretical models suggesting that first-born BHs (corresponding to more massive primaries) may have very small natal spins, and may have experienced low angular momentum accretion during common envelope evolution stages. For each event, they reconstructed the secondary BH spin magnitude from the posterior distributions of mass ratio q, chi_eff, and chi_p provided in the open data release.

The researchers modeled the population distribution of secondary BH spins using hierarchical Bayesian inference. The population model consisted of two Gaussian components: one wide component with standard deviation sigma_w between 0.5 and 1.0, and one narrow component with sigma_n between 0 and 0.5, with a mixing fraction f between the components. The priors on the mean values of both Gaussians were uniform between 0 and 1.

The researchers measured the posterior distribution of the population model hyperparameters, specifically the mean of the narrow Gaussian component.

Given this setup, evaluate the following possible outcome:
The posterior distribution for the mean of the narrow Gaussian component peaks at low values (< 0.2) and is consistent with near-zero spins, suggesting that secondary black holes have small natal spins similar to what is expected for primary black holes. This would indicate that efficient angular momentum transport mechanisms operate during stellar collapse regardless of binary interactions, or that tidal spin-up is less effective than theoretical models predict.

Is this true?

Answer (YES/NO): NO